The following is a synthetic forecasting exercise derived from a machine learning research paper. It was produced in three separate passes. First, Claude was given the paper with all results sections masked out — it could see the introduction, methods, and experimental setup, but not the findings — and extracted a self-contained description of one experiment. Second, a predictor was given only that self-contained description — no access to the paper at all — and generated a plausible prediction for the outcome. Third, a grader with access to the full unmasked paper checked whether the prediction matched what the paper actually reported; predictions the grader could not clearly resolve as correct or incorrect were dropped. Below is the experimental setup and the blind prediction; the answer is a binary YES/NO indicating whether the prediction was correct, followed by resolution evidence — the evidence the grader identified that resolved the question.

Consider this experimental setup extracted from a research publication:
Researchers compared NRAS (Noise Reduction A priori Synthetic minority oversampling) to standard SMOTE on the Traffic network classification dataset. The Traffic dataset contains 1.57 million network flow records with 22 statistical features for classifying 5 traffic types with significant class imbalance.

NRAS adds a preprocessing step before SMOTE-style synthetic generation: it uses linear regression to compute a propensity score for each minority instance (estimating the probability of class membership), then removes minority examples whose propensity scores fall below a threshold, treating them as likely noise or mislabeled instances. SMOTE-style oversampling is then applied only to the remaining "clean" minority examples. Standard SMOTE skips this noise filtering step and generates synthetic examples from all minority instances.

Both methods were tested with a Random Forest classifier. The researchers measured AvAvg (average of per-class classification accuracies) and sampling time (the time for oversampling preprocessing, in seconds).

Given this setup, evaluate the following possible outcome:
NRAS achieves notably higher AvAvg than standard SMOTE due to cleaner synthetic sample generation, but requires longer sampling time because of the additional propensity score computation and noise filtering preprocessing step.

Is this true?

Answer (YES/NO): NO